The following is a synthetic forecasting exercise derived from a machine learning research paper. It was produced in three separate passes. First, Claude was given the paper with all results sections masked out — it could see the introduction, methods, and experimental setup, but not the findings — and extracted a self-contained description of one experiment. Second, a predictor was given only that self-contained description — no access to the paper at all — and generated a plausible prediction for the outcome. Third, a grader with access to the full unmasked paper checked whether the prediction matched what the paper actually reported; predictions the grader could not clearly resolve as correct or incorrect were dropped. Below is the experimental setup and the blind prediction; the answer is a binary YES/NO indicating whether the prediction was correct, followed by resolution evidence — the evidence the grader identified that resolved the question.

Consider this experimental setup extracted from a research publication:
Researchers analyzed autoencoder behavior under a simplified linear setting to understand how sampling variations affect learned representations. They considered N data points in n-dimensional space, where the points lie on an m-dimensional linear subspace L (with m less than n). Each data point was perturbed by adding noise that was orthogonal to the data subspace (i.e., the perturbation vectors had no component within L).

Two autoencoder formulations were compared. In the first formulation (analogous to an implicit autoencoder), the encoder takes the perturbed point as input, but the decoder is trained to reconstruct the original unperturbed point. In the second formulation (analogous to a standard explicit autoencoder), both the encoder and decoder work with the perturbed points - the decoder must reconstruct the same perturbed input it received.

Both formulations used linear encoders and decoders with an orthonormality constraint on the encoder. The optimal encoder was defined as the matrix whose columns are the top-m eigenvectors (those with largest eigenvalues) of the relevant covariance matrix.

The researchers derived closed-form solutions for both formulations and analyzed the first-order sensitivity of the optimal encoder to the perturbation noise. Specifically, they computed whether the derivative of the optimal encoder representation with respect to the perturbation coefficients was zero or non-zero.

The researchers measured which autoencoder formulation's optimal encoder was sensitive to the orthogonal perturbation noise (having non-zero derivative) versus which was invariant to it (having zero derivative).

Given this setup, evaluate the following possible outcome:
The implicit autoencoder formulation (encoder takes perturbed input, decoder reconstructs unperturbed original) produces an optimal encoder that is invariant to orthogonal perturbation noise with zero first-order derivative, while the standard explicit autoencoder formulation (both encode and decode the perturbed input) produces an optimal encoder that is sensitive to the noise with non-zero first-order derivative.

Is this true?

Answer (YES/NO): YES